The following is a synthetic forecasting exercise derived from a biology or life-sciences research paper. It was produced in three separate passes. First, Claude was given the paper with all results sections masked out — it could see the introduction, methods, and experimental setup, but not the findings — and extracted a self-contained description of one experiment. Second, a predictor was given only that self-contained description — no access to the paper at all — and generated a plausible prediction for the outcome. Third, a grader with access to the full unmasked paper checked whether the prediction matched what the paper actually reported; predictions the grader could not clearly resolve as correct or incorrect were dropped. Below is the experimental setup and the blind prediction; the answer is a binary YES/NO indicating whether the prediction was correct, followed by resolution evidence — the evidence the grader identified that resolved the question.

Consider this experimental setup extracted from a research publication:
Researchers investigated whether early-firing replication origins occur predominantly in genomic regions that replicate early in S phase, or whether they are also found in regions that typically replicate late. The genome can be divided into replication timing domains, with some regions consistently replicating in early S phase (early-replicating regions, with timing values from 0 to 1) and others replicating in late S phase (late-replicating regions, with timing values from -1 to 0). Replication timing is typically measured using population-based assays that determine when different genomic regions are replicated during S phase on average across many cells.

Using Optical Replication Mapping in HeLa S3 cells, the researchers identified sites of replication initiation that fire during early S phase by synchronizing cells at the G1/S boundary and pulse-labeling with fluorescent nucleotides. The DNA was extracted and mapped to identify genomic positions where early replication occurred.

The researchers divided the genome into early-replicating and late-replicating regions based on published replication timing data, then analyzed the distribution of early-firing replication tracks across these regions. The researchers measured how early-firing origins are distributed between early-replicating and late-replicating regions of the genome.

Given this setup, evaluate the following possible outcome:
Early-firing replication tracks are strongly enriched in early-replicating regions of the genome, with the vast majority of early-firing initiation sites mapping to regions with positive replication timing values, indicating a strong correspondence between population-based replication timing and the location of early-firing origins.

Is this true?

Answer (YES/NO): YES